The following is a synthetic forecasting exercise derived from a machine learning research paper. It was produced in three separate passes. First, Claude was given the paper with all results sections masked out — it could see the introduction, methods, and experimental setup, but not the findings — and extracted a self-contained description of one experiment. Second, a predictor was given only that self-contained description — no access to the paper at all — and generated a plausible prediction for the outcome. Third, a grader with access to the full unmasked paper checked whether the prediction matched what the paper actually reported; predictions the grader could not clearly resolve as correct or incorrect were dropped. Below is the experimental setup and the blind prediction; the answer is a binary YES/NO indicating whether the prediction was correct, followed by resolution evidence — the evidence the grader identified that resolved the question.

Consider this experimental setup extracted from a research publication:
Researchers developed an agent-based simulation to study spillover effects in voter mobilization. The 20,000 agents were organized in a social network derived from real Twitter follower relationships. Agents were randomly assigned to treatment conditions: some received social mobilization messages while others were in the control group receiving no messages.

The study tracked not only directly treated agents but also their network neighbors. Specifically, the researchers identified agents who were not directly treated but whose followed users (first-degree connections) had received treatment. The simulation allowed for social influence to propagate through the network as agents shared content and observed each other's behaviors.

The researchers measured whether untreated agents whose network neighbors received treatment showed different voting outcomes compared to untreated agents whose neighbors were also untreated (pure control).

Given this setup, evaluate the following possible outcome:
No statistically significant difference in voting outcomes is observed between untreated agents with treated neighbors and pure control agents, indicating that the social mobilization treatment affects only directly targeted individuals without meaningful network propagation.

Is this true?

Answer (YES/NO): NO